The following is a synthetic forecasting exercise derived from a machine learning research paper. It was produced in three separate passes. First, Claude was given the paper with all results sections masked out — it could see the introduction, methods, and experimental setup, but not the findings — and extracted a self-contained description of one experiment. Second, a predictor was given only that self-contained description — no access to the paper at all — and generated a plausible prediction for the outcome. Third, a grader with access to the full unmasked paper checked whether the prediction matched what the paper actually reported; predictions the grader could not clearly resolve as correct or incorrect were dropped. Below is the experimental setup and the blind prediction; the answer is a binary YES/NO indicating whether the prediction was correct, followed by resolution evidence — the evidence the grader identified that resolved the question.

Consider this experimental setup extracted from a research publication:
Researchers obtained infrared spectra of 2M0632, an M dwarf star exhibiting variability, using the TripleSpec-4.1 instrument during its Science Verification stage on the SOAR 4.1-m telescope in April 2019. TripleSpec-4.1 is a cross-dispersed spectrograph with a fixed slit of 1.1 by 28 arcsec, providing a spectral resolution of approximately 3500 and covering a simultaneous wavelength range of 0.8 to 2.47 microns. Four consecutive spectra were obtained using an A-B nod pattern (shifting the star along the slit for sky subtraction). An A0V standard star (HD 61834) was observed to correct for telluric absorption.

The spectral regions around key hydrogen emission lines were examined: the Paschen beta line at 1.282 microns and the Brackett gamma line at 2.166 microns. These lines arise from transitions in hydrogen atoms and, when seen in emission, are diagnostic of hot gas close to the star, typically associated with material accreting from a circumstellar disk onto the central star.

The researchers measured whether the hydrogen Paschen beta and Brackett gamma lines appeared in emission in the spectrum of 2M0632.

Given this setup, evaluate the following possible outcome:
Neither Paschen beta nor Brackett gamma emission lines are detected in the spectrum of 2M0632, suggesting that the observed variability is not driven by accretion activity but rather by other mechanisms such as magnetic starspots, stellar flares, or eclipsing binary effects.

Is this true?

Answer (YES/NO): NO